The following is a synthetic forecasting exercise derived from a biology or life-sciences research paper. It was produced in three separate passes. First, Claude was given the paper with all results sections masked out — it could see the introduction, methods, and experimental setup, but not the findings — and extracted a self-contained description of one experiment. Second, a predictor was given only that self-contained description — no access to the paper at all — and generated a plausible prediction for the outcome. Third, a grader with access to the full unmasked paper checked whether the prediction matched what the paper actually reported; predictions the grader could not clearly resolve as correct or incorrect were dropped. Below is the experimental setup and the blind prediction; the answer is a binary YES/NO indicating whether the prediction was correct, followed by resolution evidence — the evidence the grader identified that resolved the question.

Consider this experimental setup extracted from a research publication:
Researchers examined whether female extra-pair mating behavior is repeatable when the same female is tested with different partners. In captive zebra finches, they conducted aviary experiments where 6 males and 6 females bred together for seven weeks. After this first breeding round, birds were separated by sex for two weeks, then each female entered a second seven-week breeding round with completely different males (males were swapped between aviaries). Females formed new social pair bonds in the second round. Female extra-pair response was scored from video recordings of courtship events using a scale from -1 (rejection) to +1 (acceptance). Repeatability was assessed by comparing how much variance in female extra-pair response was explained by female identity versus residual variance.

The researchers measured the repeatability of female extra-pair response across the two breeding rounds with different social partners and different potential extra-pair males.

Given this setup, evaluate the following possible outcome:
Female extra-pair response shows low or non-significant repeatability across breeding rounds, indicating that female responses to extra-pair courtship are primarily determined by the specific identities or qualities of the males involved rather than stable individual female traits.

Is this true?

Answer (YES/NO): YES